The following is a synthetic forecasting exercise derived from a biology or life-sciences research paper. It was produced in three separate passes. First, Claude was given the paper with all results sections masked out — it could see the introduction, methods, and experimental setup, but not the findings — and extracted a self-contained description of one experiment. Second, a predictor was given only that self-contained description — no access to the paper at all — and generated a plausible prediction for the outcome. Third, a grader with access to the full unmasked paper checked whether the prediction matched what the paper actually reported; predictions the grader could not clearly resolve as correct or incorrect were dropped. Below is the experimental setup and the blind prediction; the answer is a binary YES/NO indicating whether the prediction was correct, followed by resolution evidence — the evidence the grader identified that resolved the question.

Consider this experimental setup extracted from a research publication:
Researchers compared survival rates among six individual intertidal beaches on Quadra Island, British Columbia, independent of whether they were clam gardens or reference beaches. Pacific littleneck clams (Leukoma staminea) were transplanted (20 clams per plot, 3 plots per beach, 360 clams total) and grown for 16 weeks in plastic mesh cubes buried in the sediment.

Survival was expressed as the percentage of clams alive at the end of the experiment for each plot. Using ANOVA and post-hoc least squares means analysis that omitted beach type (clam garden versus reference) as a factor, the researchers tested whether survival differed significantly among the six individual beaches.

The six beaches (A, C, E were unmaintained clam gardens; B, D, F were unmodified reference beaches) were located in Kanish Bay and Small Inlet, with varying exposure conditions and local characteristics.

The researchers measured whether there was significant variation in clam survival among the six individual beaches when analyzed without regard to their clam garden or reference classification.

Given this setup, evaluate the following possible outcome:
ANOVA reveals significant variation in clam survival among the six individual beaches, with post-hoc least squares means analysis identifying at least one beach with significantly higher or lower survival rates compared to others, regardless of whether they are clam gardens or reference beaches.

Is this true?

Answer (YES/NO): YES